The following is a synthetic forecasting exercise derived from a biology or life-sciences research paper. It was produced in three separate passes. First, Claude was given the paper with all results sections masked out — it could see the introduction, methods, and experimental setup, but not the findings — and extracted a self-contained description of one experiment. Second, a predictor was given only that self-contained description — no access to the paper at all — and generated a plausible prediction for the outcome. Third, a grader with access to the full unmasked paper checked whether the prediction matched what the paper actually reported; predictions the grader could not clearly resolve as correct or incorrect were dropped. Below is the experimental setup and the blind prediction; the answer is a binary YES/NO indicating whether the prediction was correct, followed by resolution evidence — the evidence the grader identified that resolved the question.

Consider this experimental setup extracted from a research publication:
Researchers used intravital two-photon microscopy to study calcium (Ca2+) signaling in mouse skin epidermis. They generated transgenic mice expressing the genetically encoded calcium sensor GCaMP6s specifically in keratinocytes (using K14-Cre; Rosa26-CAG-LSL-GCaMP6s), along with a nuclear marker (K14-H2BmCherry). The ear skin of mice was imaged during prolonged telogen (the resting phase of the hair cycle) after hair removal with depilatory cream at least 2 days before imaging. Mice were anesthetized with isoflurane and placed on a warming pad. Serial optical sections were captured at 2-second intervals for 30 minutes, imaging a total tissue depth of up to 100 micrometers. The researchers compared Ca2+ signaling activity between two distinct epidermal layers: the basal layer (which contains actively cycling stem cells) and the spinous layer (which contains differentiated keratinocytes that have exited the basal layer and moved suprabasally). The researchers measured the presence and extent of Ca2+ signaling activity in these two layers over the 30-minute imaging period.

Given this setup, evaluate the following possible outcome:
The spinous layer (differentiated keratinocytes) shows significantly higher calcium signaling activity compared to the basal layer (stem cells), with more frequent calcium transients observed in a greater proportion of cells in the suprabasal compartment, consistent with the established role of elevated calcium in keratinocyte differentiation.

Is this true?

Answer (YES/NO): NO